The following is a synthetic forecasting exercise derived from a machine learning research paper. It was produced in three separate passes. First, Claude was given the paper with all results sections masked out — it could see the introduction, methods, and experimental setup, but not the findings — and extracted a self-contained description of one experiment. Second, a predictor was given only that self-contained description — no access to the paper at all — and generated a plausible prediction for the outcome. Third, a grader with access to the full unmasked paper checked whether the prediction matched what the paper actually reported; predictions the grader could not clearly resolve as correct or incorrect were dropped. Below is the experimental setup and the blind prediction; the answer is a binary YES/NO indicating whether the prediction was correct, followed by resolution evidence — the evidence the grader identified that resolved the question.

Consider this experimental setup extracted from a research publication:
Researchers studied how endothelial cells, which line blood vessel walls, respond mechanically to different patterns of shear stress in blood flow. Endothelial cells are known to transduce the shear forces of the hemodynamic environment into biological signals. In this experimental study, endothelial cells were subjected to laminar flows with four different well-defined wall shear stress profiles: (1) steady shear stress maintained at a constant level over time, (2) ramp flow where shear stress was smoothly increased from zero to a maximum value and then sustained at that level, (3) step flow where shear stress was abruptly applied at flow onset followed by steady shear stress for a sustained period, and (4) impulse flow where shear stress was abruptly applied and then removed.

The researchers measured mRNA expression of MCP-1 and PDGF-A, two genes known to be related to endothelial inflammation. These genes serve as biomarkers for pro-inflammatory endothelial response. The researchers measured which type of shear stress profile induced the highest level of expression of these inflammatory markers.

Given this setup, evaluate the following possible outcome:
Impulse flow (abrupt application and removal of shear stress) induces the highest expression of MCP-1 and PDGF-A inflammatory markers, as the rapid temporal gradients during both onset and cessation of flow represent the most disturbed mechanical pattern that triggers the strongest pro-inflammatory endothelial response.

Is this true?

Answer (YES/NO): YES